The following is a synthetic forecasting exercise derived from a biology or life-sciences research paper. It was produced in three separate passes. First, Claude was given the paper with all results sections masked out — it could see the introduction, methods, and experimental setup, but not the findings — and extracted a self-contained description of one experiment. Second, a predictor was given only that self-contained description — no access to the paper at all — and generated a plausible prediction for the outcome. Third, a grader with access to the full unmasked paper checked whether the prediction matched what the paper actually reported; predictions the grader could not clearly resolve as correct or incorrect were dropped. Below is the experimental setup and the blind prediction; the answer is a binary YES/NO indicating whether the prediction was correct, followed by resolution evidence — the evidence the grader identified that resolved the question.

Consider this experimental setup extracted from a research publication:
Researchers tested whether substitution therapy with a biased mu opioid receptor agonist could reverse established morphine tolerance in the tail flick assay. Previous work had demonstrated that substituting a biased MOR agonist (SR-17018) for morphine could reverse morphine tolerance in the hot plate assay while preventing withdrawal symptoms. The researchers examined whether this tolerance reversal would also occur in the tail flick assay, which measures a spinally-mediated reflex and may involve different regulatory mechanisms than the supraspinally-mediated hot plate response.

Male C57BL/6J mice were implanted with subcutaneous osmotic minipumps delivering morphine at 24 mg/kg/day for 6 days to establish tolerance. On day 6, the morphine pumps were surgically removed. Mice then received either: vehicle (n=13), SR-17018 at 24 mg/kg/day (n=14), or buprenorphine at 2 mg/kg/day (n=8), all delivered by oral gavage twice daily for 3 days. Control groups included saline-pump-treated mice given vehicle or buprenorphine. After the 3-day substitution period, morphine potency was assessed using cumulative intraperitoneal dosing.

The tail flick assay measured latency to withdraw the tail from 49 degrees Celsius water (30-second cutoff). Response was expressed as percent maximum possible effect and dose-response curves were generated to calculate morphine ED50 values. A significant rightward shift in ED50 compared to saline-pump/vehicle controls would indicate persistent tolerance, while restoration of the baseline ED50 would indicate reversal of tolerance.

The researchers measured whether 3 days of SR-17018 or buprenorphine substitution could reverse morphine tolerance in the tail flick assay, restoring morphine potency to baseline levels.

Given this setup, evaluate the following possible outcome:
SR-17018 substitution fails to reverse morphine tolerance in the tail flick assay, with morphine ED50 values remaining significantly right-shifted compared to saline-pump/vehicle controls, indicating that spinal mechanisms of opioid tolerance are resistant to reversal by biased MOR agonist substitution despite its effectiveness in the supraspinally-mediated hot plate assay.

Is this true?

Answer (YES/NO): YES